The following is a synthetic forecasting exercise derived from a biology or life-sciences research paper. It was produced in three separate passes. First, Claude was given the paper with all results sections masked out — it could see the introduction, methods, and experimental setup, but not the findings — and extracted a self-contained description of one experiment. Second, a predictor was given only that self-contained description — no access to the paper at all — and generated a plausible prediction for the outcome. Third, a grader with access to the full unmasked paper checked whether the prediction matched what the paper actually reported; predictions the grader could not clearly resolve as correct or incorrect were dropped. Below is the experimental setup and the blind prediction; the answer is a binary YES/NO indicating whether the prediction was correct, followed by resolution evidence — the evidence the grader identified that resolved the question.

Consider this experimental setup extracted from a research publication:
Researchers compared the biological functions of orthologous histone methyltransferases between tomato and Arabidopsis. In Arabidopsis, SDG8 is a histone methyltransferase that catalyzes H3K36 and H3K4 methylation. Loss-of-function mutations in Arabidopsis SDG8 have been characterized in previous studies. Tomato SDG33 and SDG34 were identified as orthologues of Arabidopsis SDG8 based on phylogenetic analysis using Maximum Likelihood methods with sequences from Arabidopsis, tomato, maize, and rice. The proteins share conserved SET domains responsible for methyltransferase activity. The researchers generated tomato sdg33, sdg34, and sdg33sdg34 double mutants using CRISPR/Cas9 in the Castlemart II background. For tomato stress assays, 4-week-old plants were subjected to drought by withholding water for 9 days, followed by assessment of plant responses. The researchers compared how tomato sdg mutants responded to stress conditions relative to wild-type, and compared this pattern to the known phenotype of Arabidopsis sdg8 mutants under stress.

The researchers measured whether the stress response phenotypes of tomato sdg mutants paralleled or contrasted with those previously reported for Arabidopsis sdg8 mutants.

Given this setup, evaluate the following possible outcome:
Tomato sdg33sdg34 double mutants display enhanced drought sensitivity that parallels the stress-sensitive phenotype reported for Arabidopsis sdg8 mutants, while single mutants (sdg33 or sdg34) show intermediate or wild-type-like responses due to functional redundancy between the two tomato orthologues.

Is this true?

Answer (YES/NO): NO